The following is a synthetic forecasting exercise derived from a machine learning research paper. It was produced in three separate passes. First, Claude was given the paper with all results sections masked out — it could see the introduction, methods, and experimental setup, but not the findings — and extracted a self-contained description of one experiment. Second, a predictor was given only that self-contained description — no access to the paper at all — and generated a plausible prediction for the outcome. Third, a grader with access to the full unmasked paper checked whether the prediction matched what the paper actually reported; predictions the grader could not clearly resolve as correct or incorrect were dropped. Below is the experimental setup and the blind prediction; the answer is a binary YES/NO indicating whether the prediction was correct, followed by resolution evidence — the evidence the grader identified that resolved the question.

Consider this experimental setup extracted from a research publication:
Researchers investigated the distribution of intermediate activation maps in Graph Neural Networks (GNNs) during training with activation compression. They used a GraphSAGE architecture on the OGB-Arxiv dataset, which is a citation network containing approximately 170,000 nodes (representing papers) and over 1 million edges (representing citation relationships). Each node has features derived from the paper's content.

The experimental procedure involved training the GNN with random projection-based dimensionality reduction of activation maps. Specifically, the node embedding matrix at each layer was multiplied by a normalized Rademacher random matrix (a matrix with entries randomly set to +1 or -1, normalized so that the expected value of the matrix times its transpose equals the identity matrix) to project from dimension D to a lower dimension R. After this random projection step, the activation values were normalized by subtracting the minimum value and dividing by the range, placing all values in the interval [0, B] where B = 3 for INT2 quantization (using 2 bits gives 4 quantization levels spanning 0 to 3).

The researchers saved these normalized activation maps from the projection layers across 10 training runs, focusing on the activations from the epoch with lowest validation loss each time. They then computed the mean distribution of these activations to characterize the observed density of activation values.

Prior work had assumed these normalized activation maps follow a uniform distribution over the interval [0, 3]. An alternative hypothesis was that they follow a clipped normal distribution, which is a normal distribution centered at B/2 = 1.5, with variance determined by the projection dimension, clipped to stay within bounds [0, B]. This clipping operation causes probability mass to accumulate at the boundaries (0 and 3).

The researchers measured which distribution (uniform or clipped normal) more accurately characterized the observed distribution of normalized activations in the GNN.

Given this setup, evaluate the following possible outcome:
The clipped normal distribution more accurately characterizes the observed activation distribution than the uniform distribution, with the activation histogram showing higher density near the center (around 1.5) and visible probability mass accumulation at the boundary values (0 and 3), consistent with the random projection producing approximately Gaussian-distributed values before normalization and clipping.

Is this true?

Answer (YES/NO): YES